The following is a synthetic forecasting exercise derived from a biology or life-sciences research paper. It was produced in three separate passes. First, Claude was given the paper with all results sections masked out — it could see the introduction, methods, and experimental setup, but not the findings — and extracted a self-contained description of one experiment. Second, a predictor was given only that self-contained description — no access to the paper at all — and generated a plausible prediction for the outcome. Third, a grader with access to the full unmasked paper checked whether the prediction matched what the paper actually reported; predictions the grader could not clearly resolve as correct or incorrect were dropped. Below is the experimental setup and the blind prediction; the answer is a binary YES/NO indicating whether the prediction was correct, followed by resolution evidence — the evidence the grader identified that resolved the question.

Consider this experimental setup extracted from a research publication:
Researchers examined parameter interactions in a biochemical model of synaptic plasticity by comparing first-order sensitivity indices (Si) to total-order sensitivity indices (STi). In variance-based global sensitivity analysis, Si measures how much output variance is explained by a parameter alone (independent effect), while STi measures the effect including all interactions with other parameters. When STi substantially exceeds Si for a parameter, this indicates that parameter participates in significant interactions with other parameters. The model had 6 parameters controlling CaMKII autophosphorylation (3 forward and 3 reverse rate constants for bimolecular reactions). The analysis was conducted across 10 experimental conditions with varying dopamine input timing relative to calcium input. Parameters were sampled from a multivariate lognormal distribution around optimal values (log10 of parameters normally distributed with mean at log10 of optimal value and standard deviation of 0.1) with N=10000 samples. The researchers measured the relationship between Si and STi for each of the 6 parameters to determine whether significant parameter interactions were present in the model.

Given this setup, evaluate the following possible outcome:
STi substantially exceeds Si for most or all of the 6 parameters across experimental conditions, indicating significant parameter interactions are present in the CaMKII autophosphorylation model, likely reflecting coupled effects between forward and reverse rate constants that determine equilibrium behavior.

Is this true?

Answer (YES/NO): NO